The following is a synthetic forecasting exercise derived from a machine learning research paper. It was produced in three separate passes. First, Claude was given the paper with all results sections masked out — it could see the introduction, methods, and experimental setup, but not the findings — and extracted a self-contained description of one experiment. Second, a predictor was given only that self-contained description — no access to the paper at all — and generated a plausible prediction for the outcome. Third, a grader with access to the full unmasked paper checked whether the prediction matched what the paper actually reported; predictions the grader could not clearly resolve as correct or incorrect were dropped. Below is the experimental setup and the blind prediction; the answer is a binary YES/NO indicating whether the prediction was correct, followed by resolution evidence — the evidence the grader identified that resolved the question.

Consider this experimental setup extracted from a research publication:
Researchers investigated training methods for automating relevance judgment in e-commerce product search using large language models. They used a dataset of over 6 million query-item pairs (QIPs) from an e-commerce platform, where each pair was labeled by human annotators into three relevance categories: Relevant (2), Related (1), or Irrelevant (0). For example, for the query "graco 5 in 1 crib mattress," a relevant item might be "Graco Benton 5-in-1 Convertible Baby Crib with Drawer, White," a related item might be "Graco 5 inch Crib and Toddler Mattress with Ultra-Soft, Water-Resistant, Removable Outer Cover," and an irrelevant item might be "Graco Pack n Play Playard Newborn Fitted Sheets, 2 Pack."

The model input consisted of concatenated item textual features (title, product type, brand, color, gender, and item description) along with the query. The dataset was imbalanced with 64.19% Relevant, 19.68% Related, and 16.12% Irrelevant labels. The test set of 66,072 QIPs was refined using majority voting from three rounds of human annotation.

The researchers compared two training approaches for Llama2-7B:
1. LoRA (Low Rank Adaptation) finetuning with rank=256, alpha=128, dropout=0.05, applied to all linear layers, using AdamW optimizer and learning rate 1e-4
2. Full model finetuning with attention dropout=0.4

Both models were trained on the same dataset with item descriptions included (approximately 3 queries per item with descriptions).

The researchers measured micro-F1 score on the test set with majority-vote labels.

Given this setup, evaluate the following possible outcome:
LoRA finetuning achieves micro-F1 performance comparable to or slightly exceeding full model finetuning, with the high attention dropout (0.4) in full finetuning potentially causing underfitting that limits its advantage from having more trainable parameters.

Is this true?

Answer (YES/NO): YES